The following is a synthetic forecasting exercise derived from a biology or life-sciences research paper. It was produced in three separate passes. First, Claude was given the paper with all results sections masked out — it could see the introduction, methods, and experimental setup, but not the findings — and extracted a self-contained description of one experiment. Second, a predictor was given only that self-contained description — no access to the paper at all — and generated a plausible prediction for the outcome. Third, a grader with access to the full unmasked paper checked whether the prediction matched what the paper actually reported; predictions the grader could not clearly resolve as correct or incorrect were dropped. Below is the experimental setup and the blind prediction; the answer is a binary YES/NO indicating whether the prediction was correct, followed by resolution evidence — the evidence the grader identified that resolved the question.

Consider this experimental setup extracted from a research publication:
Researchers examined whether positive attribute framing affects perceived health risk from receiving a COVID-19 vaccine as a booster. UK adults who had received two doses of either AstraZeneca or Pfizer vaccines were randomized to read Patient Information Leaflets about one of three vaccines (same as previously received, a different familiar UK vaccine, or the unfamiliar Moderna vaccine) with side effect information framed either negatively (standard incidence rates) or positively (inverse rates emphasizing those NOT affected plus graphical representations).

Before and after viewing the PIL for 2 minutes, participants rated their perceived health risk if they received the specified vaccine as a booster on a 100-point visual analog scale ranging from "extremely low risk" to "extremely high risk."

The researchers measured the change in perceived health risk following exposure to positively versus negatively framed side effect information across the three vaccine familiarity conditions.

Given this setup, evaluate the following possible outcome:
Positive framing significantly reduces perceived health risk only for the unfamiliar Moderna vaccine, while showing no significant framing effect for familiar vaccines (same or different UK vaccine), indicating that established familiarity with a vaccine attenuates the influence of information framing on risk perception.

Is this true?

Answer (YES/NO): NO